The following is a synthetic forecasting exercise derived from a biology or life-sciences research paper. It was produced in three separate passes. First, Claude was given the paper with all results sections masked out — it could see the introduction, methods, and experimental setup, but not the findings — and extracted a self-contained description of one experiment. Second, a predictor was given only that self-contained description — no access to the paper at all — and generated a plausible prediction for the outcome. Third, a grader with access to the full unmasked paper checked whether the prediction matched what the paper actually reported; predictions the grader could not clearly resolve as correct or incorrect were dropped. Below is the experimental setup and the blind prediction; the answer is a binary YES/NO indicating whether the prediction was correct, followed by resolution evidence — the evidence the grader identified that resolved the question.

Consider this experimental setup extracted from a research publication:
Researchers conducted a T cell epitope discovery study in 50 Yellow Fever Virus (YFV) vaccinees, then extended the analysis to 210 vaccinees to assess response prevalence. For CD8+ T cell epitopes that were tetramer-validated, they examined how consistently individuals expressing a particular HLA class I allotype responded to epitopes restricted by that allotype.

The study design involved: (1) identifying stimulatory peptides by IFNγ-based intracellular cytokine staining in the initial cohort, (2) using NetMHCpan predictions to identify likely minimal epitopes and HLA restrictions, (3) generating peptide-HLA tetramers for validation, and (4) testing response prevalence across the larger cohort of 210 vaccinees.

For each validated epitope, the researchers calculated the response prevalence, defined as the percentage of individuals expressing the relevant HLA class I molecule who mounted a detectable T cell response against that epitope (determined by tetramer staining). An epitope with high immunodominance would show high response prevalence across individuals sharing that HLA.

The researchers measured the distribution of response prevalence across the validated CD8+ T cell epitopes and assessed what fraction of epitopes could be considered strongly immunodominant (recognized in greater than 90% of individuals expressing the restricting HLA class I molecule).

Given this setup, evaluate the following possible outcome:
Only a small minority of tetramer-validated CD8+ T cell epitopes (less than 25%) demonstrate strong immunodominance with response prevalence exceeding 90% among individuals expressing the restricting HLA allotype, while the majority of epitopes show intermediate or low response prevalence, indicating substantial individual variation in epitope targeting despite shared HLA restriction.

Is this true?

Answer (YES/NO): NO